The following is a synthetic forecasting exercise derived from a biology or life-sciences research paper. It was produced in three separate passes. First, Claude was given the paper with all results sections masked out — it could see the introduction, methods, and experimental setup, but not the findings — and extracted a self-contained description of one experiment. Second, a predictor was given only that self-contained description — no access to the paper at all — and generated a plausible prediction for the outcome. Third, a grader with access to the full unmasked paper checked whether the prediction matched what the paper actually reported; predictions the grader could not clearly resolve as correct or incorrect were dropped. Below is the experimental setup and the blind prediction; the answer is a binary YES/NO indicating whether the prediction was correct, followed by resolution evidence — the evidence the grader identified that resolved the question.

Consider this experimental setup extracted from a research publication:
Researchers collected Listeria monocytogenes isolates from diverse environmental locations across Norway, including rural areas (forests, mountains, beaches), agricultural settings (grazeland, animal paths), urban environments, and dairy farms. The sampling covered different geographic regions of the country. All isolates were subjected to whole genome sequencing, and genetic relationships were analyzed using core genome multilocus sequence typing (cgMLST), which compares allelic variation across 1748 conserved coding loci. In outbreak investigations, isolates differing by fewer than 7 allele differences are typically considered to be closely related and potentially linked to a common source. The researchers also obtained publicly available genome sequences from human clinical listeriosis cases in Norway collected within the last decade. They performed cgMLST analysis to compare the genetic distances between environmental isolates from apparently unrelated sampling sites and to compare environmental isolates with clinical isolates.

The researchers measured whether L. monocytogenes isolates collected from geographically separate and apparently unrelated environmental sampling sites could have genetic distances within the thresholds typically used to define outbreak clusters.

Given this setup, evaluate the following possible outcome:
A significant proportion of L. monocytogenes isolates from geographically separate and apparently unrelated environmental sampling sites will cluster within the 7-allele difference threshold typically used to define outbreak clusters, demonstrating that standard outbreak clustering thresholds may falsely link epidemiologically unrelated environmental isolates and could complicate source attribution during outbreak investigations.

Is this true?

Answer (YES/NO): YES